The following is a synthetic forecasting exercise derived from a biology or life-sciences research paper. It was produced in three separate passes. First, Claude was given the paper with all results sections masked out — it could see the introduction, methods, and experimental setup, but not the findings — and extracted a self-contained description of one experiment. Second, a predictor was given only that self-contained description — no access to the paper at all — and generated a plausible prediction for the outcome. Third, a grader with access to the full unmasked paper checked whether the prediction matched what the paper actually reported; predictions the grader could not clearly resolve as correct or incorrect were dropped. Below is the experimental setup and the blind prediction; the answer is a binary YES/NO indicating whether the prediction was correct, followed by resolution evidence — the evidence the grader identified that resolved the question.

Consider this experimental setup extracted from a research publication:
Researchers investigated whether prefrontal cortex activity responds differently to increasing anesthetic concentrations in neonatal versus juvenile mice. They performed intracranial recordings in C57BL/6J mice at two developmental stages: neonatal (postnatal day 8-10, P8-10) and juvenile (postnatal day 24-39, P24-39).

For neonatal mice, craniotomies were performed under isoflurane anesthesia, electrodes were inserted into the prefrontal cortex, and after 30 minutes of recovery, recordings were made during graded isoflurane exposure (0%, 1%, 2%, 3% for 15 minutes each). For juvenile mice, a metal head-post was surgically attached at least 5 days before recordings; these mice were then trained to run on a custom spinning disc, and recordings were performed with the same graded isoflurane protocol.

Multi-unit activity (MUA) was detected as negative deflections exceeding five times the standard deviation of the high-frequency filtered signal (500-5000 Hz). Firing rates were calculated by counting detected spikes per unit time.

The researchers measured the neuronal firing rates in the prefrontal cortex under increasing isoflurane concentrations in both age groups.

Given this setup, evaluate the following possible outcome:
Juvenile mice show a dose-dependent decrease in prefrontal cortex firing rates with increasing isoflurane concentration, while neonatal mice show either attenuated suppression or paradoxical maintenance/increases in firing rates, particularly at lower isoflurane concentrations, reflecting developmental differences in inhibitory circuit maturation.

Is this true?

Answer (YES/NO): NO